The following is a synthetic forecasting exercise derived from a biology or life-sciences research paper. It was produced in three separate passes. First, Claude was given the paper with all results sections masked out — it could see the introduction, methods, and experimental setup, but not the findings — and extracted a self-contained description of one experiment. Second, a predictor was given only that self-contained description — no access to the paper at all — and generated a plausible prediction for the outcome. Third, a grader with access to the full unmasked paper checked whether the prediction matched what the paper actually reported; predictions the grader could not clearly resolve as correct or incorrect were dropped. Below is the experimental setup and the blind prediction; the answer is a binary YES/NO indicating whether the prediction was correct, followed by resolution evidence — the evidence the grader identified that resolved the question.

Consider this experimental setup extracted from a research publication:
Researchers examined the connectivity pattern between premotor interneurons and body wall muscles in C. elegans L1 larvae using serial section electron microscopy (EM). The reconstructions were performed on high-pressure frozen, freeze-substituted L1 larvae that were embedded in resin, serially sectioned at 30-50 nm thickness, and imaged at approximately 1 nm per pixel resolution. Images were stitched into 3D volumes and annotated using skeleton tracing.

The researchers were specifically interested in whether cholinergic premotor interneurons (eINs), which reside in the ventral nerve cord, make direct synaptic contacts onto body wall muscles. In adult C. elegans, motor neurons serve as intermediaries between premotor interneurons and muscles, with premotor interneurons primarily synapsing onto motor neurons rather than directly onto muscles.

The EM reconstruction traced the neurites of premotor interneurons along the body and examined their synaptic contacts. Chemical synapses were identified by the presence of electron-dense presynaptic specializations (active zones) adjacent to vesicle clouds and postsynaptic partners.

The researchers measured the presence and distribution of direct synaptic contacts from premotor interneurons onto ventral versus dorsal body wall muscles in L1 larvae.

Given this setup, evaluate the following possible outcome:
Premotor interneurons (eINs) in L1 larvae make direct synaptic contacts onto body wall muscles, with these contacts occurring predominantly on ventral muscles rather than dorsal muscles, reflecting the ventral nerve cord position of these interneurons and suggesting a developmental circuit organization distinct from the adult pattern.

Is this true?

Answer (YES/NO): NO